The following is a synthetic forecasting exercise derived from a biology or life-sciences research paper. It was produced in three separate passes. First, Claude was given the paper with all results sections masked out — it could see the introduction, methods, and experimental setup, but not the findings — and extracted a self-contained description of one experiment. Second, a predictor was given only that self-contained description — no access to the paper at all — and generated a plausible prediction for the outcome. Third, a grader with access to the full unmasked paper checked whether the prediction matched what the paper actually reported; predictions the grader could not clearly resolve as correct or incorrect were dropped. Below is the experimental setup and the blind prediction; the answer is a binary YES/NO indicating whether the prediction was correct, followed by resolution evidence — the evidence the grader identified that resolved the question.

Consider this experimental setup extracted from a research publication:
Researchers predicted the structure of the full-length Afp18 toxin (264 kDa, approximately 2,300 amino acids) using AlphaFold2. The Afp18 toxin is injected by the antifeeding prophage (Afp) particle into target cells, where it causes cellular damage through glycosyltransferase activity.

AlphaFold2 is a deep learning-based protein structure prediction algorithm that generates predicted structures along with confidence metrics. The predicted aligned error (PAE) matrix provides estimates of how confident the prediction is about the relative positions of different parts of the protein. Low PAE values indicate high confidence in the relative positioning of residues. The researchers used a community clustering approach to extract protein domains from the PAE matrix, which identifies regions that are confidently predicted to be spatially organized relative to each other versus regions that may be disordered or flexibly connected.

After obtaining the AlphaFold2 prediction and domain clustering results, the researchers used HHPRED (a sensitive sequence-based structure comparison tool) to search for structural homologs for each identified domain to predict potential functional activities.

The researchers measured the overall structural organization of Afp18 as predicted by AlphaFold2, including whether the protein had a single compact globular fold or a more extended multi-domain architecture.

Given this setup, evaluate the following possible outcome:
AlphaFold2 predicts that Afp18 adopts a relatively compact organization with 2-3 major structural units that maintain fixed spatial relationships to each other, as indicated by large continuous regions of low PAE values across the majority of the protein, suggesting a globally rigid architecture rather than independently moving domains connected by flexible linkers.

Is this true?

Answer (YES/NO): NO